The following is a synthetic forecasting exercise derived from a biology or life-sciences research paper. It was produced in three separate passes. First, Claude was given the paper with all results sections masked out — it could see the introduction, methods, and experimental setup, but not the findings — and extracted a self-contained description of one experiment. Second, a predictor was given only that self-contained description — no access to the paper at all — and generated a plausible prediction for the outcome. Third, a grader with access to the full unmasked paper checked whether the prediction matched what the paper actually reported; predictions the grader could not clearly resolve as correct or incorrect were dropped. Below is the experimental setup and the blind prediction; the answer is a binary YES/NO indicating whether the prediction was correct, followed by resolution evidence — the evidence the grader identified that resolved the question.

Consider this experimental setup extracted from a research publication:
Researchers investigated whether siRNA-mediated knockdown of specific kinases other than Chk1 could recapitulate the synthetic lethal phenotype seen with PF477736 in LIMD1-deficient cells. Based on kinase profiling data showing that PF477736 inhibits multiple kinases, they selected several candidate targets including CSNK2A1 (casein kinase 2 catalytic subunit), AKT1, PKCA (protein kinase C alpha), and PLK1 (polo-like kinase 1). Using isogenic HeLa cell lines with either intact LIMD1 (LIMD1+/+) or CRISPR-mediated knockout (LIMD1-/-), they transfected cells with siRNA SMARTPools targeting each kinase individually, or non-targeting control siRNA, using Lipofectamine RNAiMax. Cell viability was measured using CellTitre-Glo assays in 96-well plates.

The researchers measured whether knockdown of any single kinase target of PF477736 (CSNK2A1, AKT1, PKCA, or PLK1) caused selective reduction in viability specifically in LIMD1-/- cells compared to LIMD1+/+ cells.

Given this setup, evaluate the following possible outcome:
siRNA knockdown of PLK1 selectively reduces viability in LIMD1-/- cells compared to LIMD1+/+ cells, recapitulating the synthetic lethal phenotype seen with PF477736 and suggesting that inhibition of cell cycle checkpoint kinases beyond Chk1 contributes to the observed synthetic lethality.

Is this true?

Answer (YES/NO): NO